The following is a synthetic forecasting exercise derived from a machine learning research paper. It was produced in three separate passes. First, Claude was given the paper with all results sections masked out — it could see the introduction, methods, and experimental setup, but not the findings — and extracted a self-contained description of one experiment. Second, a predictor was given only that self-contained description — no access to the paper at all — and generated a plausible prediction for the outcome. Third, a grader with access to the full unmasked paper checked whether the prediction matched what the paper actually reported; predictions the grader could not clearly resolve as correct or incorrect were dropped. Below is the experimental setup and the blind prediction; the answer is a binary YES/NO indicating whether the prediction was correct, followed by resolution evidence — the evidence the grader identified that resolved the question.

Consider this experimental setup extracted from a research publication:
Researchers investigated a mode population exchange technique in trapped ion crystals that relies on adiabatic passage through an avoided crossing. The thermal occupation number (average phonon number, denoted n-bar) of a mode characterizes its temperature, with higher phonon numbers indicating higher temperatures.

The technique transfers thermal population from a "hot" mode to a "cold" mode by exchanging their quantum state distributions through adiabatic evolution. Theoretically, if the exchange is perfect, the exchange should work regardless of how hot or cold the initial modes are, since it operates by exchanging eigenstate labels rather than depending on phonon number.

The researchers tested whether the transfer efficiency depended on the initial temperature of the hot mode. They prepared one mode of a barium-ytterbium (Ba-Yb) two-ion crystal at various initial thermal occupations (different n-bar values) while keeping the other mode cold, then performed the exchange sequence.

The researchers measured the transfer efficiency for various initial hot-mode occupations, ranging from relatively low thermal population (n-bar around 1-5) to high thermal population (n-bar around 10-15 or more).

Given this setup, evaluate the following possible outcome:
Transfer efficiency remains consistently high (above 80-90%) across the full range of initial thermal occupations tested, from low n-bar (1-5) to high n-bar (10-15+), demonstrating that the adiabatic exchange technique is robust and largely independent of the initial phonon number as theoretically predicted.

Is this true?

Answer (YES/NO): YES